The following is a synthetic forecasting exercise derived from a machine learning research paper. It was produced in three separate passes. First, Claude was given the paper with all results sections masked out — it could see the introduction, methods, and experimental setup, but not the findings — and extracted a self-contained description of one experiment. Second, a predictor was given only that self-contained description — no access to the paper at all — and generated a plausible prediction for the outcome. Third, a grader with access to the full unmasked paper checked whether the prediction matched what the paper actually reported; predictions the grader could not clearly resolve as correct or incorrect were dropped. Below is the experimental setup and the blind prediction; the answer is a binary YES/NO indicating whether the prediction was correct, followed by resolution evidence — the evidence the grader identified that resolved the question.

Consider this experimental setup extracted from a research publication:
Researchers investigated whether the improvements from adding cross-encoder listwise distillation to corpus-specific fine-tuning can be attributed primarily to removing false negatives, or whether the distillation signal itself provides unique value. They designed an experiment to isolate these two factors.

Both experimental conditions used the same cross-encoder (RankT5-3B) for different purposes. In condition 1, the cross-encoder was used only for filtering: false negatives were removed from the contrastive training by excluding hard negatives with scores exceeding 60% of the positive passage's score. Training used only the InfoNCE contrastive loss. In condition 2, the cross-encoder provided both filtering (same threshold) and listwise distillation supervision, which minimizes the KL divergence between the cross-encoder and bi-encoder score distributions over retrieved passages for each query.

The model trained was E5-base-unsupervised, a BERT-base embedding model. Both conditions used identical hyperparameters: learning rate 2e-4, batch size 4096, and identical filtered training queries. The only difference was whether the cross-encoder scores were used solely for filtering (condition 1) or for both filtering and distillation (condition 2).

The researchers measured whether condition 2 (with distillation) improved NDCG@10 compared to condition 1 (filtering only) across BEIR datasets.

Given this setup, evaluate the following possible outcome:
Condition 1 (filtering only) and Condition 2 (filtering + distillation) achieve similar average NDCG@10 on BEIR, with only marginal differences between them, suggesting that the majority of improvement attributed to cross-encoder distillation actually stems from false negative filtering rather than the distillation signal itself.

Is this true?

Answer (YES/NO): NO